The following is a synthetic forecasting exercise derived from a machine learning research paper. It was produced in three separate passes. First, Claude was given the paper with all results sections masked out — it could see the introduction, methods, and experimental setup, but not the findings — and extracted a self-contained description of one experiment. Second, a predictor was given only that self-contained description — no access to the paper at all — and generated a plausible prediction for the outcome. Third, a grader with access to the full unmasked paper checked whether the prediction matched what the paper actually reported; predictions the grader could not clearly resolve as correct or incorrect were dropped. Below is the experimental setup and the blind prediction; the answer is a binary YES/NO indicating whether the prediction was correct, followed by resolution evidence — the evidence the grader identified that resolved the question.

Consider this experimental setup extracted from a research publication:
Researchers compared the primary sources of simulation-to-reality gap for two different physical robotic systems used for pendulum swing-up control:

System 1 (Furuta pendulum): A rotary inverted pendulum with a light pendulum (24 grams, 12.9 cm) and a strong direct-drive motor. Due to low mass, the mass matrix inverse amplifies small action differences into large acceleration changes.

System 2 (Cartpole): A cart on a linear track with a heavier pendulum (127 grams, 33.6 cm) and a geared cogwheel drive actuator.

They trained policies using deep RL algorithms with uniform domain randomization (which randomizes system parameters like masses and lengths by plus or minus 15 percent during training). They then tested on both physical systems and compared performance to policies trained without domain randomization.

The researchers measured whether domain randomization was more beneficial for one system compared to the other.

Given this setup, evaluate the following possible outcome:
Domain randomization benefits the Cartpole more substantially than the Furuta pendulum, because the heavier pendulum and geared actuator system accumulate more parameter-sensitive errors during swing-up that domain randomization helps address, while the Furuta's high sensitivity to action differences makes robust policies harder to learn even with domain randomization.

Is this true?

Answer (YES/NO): NO